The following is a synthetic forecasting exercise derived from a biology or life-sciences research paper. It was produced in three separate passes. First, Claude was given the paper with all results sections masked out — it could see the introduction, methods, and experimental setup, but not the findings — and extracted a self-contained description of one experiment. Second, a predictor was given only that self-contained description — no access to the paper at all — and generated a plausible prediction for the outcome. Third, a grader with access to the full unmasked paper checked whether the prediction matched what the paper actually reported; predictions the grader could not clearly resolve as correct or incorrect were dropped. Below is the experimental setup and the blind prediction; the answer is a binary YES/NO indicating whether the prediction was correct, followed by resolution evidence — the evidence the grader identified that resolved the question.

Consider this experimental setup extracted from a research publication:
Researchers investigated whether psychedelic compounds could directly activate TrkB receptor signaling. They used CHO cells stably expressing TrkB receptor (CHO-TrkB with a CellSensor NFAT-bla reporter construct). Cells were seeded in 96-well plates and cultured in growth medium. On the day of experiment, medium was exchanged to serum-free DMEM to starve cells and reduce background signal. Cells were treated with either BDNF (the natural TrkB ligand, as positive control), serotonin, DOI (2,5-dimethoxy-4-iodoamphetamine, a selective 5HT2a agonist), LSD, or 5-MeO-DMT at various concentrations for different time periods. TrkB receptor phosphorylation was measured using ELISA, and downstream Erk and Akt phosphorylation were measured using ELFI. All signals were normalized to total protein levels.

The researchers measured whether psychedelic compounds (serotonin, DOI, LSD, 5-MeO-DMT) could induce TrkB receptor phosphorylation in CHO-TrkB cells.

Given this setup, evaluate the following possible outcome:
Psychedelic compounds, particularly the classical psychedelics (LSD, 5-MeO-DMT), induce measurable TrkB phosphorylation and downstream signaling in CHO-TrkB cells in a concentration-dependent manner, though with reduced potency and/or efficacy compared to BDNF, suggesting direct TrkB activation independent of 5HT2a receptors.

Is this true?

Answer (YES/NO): NO